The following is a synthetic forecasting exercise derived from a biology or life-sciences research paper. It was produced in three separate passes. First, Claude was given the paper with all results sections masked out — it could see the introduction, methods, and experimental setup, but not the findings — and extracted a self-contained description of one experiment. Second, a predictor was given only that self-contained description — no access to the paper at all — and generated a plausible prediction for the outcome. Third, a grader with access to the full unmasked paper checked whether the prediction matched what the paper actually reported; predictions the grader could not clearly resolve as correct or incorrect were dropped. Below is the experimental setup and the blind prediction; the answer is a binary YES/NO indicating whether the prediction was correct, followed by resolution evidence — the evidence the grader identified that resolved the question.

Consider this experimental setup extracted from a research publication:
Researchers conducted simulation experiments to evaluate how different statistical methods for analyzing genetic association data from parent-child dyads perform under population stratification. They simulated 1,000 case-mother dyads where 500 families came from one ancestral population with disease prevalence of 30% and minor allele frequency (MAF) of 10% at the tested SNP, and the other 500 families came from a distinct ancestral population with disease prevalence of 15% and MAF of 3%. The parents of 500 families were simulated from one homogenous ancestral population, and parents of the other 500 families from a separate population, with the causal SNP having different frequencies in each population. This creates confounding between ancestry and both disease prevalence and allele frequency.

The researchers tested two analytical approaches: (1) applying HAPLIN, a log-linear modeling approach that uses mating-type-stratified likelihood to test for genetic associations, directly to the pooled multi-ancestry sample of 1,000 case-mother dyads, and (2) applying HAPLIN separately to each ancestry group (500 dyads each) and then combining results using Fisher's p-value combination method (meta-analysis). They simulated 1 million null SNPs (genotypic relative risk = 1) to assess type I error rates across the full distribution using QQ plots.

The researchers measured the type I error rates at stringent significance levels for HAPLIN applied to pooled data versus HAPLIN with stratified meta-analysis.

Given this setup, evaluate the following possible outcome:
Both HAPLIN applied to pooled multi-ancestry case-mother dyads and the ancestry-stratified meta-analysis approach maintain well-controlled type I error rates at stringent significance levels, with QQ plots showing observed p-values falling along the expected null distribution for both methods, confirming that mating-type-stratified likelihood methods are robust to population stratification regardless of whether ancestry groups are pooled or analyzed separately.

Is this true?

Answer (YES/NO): NO